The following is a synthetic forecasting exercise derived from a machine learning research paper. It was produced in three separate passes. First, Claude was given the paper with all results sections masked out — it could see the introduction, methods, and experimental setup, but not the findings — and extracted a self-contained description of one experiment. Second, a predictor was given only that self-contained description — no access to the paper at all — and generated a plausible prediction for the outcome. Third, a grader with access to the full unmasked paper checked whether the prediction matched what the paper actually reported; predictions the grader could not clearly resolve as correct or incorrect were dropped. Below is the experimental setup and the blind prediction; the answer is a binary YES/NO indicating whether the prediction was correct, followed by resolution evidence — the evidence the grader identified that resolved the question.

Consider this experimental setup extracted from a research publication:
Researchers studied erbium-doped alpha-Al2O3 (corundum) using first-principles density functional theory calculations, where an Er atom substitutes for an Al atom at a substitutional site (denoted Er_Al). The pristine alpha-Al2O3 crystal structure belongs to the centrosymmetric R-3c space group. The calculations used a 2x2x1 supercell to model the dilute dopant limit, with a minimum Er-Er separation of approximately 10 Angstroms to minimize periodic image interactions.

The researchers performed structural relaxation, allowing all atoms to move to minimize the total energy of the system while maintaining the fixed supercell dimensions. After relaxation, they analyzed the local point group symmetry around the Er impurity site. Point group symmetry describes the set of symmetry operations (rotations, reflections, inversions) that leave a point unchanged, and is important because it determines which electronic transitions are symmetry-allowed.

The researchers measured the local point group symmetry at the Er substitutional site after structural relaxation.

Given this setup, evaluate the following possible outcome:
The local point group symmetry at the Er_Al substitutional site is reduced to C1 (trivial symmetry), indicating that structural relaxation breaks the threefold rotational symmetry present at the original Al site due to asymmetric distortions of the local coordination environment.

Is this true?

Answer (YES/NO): NO